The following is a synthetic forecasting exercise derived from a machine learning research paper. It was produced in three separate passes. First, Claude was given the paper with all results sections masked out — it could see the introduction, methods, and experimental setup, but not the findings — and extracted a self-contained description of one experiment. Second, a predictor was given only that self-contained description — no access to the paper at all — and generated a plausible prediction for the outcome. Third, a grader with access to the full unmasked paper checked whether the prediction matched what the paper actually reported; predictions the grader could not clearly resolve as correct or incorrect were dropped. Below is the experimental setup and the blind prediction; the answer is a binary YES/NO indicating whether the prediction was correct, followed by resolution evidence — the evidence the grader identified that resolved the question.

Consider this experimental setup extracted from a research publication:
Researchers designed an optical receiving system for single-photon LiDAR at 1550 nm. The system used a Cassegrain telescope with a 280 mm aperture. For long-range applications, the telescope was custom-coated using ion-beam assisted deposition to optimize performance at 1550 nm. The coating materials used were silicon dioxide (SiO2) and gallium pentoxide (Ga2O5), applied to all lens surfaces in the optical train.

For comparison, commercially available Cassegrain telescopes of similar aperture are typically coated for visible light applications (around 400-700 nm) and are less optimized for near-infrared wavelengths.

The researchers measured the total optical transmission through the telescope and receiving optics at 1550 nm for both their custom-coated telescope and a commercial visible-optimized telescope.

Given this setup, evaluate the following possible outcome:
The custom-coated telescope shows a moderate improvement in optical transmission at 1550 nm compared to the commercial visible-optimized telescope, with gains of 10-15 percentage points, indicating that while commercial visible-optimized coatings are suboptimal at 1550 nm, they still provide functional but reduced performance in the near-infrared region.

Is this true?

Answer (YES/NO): NO